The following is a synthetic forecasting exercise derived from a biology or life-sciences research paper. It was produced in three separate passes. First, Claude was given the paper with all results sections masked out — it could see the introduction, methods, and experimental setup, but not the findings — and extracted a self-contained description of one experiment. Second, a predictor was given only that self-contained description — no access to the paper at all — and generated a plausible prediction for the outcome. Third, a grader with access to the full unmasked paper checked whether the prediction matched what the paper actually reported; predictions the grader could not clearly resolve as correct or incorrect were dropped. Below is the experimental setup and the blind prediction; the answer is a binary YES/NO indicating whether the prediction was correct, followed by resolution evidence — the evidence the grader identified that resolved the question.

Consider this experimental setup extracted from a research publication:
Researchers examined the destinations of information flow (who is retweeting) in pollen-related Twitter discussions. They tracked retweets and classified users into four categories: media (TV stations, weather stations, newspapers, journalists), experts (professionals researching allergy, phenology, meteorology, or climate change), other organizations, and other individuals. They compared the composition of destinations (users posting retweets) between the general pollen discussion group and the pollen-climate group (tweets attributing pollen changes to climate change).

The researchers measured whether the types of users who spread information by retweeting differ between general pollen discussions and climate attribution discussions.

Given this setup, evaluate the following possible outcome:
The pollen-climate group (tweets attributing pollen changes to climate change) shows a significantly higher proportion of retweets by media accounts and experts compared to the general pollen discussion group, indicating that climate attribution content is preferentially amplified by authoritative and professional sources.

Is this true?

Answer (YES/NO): YES